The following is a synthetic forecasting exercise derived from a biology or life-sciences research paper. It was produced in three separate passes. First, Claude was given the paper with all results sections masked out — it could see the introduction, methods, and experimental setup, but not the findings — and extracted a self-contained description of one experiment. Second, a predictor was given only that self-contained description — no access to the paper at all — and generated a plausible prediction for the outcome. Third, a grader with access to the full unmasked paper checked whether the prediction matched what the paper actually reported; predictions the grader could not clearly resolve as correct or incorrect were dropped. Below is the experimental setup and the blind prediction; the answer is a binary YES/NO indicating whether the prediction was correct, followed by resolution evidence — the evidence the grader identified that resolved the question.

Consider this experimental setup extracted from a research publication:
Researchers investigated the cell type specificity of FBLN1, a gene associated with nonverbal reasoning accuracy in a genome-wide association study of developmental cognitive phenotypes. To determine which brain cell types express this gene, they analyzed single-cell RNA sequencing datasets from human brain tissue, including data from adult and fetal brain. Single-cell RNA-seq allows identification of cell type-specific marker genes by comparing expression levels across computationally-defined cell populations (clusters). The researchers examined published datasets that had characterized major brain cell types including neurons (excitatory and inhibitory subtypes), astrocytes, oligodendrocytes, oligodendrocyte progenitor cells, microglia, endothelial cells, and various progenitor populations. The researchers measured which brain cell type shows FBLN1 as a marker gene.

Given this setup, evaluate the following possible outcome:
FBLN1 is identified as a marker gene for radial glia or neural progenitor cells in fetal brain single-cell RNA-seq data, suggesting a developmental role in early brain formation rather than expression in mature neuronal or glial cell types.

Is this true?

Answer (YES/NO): YES